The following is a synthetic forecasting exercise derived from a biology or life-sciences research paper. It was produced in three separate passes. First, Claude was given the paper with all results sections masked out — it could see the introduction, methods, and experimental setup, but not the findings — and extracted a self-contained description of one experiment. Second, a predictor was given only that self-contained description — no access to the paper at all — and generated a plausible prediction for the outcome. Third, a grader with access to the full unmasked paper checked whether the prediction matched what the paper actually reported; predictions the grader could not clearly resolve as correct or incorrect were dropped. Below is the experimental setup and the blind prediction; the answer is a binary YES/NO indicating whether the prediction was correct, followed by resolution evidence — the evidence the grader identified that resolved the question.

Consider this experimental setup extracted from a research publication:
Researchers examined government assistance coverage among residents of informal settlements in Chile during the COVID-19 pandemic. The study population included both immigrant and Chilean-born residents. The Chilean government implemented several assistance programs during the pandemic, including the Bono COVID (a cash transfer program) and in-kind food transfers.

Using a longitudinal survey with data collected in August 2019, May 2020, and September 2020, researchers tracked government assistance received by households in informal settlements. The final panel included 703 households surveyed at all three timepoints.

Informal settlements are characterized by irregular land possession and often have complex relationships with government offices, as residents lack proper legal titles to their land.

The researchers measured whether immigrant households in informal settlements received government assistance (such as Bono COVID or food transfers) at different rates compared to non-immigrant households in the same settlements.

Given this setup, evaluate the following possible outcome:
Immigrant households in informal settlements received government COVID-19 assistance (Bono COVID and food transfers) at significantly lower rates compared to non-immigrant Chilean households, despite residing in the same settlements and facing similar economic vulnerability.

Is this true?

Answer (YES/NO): YES